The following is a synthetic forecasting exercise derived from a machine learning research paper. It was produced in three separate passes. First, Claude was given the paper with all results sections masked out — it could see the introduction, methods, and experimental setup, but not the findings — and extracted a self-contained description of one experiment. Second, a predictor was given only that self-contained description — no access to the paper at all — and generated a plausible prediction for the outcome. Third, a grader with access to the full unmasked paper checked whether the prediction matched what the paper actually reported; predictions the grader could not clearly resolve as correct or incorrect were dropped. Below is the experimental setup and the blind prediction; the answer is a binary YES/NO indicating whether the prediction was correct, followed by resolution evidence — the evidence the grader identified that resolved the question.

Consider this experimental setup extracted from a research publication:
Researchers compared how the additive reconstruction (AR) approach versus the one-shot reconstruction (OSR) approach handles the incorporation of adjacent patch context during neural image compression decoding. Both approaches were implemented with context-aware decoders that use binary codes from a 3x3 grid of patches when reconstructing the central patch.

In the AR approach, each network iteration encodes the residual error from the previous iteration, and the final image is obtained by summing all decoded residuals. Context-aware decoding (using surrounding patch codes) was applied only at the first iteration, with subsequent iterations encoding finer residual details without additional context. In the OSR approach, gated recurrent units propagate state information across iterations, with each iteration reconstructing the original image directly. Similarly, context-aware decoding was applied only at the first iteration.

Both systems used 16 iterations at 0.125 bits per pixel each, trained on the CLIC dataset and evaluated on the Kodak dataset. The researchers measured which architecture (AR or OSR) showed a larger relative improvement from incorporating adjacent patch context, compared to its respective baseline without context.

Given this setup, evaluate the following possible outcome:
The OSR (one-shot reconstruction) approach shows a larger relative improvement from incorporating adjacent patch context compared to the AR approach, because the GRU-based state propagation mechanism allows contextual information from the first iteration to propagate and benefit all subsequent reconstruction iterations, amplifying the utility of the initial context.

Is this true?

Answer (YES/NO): NO